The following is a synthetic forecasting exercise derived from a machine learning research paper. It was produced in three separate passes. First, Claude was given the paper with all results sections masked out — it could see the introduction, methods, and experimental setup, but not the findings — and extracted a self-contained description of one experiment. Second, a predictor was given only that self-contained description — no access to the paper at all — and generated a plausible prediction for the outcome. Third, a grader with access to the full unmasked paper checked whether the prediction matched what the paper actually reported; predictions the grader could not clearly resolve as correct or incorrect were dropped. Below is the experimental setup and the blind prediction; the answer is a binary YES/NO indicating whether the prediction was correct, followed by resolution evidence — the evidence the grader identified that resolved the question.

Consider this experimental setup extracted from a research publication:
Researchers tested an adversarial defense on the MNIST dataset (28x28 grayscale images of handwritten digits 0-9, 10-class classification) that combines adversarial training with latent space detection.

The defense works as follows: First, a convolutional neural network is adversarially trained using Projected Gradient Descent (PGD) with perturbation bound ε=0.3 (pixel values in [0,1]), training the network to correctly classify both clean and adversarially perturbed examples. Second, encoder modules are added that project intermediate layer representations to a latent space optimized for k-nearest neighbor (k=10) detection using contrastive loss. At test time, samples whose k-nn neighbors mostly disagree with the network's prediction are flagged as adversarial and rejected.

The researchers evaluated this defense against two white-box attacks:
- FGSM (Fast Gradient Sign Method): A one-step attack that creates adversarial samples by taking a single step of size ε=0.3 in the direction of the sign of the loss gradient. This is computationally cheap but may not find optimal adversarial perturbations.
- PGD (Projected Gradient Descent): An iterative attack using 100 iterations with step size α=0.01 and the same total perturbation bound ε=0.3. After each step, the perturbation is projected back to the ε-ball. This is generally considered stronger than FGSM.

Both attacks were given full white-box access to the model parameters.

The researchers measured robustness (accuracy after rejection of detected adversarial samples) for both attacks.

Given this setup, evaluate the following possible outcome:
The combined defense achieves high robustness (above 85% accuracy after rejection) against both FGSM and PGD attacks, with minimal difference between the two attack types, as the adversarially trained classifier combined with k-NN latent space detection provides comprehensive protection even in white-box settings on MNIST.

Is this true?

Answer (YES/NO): YES